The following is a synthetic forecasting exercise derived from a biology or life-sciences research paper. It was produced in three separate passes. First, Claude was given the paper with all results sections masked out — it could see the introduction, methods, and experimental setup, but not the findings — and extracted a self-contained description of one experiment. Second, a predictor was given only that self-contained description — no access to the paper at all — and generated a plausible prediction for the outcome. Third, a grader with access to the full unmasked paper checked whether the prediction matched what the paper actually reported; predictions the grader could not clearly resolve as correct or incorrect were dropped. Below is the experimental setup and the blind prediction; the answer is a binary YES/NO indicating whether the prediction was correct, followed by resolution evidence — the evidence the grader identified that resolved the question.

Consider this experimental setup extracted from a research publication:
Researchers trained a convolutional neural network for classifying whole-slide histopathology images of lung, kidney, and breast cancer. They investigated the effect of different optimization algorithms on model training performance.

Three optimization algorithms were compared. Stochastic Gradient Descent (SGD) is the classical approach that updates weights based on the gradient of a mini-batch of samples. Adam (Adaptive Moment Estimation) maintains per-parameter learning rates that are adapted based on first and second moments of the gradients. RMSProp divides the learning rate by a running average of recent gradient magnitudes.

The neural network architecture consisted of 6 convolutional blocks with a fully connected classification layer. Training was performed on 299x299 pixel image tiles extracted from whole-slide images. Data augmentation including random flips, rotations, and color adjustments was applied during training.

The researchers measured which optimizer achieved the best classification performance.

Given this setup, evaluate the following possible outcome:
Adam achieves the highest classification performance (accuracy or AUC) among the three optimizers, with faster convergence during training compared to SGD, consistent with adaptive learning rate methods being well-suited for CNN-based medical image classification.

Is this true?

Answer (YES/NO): NO